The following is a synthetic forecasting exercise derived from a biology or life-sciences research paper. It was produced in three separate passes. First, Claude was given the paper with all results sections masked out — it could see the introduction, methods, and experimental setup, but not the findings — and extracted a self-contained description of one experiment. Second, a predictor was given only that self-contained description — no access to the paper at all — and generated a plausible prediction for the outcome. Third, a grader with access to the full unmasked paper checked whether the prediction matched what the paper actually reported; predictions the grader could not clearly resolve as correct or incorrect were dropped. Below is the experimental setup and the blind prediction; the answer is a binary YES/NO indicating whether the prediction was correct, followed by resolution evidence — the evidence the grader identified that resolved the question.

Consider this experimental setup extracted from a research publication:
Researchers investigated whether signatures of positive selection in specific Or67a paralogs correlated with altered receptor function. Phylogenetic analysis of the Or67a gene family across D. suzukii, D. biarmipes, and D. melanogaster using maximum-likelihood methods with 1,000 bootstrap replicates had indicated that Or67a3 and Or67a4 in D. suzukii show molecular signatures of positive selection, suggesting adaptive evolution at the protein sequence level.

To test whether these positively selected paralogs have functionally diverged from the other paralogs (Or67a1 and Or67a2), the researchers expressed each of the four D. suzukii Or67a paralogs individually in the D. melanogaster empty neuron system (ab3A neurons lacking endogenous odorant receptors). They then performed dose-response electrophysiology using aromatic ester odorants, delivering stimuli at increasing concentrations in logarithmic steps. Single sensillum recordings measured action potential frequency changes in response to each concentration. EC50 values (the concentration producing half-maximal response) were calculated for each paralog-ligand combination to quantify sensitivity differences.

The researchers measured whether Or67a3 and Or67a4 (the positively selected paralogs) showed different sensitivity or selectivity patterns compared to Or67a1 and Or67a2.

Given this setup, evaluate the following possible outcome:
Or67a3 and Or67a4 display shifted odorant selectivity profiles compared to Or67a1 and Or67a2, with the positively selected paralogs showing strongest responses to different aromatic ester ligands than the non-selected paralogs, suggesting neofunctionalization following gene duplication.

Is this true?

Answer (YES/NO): NO